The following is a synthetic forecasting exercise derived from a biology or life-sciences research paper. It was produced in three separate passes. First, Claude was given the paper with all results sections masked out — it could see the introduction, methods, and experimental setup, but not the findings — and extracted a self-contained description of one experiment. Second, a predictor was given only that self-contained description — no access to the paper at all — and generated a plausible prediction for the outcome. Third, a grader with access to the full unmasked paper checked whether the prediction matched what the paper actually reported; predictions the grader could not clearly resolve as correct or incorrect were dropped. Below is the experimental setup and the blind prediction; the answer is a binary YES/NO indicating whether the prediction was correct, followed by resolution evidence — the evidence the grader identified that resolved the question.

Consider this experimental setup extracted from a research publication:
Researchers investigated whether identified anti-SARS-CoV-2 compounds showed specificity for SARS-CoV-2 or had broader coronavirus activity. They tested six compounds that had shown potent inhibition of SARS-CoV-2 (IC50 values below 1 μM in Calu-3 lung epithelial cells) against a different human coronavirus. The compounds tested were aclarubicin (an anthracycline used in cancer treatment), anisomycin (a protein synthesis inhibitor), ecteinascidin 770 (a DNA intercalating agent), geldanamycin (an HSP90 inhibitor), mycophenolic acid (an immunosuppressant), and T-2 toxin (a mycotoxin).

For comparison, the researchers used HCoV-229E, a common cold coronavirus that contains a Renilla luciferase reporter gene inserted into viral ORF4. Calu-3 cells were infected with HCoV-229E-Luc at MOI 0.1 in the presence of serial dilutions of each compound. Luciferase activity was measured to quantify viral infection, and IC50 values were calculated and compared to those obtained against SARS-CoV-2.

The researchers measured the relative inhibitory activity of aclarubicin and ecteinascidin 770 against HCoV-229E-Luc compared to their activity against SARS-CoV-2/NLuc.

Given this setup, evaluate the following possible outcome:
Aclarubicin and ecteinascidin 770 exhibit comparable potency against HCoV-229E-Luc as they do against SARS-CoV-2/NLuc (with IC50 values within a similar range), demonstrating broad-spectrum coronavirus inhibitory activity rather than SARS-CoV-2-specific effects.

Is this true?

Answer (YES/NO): NO